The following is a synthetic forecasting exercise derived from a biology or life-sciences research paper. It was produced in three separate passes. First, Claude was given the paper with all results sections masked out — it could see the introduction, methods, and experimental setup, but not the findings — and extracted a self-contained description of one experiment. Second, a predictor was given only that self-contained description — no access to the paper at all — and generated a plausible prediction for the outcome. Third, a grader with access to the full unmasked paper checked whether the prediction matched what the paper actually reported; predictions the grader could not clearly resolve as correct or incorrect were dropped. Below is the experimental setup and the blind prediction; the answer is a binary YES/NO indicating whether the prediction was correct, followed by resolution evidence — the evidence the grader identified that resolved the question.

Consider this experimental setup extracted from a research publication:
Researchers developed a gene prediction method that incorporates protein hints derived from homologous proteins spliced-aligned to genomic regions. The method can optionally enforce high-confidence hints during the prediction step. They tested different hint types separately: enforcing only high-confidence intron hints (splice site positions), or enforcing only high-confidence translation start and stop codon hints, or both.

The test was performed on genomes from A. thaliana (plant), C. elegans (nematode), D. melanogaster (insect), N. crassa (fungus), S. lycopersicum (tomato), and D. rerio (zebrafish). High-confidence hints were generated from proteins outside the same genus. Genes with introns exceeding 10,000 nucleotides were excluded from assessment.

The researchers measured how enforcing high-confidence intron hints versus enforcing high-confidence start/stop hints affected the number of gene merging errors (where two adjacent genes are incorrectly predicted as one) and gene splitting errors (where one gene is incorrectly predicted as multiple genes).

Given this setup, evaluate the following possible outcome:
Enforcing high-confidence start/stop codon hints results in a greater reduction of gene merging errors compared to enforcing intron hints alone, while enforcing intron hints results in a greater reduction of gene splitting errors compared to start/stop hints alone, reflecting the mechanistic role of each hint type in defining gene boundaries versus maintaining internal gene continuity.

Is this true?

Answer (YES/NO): YES